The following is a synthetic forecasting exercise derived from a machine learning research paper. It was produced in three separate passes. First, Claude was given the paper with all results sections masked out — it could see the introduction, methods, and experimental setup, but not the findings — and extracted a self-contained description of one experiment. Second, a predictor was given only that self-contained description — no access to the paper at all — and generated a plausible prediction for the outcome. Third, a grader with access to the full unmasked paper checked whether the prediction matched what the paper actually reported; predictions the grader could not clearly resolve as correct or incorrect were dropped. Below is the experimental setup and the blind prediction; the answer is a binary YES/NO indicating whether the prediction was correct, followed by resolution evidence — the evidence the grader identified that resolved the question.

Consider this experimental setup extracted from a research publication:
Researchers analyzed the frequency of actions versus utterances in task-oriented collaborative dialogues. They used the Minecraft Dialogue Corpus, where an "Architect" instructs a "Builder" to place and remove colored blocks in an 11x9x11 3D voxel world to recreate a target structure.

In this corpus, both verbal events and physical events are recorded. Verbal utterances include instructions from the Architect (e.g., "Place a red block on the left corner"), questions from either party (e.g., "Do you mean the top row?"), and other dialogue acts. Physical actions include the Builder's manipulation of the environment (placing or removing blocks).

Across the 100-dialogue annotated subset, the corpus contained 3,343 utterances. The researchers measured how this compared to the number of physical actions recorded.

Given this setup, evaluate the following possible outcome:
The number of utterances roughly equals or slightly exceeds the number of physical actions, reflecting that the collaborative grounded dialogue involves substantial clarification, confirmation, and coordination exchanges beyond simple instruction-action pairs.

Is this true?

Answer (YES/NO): NO